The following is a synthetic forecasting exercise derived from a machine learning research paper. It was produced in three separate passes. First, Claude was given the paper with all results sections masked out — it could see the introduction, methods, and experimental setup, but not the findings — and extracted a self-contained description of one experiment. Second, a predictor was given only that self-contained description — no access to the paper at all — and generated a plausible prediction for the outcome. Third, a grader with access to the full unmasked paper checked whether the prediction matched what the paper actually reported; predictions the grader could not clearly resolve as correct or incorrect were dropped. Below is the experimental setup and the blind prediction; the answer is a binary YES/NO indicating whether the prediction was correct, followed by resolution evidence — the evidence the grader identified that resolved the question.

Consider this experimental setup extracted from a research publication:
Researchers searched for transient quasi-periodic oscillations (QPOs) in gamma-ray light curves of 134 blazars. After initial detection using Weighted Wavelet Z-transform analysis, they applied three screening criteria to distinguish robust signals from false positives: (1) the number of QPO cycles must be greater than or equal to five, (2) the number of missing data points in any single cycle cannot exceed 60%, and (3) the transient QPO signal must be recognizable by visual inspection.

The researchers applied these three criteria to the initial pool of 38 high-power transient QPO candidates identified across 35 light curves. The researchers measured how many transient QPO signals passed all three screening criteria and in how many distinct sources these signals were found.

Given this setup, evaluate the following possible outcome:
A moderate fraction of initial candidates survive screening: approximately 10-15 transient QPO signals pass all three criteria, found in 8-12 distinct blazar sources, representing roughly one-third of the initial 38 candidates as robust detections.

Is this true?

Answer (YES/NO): NO